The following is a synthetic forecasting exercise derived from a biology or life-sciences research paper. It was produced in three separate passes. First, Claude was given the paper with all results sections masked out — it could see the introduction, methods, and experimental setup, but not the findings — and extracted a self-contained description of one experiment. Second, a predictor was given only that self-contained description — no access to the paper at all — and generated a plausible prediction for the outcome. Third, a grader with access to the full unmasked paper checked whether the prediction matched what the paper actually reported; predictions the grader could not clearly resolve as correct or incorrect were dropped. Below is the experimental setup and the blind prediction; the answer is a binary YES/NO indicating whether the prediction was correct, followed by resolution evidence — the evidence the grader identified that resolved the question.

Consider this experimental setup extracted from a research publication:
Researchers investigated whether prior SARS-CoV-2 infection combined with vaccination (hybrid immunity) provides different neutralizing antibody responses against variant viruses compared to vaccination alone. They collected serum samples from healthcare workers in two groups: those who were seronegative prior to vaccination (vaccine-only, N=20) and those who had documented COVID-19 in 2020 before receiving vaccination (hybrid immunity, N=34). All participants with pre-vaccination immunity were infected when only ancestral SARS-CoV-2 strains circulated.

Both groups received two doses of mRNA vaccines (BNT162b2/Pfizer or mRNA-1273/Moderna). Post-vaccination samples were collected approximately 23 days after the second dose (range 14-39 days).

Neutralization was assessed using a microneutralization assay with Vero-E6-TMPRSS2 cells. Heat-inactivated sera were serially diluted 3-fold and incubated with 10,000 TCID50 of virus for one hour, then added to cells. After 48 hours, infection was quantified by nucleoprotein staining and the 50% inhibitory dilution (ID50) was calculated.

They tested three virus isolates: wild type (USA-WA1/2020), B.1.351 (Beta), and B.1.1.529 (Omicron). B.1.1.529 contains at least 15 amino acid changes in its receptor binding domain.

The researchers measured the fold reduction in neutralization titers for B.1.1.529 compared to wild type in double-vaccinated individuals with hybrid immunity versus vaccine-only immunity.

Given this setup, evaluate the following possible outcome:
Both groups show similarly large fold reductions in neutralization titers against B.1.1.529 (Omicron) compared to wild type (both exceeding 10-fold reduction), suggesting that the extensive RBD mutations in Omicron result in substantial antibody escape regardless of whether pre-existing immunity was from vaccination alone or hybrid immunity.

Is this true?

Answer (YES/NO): NO